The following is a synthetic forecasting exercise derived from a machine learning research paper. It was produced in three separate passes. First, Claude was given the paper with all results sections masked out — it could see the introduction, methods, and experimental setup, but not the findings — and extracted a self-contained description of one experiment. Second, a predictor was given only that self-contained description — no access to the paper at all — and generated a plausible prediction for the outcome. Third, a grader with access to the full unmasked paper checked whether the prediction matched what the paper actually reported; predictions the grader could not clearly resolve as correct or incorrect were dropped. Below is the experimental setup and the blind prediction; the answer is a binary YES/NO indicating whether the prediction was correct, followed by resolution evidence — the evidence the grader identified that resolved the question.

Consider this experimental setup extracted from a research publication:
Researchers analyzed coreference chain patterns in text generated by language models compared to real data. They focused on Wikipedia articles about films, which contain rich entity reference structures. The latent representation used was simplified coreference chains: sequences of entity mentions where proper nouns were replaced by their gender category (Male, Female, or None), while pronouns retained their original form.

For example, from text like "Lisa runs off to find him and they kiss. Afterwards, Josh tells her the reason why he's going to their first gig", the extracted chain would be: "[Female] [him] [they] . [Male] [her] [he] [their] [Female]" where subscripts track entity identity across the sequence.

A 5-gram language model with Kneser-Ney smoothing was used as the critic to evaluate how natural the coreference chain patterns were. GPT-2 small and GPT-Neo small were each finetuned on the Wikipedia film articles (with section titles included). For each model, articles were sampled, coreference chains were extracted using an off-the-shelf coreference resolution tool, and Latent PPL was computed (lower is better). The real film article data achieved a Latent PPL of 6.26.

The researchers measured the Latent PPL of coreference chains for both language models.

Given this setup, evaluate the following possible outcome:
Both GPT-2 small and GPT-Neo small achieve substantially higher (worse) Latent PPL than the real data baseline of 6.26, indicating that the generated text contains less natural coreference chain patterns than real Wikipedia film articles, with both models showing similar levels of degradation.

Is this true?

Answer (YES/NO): NO